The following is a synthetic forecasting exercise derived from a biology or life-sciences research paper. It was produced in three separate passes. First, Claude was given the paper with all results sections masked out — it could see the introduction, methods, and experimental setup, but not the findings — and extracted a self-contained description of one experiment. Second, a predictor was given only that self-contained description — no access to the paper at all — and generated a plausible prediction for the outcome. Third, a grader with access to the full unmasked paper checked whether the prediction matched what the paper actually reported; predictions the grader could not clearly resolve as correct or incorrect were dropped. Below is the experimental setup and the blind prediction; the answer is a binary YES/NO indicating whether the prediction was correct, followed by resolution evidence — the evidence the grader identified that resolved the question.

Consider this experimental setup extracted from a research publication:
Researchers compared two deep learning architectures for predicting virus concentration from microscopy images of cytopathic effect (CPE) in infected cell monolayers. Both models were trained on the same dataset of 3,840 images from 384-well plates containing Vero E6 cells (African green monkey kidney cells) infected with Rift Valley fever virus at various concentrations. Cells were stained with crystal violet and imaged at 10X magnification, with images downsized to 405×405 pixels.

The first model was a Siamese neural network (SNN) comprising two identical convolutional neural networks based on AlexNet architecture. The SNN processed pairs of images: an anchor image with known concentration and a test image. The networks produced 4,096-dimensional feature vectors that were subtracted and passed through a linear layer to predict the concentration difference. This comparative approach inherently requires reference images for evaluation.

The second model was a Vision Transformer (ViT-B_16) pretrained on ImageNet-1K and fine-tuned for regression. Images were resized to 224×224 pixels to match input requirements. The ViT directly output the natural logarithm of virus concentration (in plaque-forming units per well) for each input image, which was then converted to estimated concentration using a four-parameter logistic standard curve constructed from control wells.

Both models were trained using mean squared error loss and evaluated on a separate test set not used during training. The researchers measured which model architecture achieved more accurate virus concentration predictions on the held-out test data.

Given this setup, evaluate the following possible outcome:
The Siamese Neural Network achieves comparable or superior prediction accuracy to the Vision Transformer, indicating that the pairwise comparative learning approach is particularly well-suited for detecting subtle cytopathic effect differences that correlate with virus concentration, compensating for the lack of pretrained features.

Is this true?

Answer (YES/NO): NO